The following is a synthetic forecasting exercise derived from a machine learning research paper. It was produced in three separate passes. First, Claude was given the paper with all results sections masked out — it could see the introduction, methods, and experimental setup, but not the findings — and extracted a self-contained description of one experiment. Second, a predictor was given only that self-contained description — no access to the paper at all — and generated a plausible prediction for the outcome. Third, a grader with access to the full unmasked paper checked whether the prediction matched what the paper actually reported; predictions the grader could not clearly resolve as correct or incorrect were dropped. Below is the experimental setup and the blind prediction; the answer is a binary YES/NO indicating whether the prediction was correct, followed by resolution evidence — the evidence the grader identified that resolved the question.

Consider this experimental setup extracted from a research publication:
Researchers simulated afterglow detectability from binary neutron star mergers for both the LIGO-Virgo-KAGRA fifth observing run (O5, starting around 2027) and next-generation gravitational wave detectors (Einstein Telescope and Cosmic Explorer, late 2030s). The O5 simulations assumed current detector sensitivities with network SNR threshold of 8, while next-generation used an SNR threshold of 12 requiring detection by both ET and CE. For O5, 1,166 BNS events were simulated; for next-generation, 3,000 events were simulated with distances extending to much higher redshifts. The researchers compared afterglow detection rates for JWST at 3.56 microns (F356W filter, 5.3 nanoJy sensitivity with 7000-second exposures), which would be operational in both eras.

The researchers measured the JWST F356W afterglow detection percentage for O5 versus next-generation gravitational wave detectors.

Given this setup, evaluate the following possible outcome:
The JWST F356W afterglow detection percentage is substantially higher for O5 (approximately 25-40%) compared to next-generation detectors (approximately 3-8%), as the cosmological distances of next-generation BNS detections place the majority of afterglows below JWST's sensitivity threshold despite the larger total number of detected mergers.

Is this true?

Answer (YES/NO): NO